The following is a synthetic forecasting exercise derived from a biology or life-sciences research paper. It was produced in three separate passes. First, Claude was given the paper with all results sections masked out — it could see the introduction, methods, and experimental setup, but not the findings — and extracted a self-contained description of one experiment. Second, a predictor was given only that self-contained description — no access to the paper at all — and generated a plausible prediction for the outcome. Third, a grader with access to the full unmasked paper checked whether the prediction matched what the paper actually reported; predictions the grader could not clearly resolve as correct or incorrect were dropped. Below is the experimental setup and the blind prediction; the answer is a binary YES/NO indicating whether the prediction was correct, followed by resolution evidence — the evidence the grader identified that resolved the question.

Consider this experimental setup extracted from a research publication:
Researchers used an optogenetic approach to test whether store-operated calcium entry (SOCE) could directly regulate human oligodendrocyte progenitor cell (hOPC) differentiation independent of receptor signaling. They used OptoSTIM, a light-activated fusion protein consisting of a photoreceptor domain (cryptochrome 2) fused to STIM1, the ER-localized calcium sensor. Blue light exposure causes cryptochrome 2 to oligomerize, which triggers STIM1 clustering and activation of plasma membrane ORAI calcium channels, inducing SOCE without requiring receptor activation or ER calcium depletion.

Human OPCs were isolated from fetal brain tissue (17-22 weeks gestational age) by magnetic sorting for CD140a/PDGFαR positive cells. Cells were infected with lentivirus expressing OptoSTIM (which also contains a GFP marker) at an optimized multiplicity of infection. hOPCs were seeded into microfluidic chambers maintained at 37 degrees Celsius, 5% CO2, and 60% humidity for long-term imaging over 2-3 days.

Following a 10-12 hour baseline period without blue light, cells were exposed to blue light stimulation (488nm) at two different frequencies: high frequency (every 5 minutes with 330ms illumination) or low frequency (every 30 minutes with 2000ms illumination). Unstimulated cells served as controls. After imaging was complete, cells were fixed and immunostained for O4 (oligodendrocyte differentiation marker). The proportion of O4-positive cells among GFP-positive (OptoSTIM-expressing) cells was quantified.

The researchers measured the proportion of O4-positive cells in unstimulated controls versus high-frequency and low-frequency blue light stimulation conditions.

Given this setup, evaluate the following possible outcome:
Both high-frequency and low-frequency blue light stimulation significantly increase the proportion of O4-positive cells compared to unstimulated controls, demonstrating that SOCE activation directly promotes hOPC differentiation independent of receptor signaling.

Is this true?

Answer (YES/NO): NO